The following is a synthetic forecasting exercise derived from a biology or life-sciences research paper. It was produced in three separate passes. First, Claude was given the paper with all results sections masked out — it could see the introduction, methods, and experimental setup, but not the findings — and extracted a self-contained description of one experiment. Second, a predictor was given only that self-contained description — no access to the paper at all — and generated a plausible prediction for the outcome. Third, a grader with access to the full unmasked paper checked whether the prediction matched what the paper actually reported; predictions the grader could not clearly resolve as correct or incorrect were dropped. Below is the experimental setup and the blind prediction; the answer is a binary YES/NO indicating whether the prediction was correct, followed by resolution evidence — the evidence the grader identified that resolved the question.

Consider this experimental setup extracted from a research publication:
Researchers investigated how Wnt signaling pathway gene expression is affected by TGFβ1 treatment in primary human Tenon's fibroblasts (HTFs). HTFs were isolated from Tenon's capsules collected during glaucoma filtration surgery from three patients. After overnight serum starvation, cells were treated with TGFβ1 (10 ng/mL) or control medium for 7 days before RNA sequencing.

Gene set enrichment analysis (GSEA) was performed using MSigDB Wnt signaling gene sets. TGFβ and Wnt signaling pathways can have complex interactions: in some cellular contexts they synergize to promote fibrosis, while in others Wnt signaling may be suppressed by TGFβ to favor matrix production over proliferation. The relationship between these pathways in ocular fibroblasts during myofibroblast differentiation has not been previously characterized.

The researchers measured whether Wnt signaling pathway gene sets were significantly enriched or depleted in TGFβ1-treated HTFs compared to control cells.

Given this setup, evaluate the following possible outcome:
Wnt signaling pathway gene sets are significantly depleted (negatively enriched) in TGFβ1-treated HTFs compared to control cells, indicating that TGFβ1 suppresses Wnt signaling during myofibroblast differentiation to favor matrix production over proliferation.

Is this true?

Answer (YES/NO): NO